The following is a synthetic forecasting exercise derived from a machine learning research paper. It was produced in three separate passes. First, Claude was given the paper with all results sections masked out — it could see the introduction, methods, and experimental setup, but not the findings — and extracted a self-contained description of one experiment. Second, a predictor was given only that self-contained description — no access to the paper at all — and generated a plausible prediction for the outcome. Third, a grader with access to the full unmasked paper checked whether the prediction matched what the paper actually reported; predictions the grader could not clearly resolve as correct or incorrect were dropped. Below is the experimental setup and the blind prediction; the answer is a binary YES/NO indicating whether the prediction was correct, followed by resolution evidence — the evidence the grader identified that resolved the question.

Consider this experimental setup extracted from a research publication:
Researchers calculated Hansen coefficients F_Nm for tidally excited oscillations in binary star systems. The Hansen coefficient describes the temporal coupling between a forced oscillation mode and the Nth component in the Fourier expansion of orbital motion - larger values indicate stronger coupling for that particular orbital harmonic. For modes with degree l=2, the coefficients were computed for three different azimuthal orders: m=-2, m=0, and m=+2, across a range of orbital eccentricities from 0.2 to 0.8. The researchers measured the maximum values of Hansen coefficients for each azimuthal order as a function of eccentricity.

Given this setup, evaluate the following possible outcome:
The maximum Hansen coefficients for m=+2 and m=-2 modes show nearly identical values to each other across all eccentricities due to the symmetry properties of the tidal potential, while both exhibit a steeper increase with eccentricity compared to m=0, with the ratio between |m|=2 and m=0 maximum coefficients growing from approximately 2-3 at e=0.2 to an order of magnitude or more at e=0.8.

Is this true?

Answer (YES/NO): NO